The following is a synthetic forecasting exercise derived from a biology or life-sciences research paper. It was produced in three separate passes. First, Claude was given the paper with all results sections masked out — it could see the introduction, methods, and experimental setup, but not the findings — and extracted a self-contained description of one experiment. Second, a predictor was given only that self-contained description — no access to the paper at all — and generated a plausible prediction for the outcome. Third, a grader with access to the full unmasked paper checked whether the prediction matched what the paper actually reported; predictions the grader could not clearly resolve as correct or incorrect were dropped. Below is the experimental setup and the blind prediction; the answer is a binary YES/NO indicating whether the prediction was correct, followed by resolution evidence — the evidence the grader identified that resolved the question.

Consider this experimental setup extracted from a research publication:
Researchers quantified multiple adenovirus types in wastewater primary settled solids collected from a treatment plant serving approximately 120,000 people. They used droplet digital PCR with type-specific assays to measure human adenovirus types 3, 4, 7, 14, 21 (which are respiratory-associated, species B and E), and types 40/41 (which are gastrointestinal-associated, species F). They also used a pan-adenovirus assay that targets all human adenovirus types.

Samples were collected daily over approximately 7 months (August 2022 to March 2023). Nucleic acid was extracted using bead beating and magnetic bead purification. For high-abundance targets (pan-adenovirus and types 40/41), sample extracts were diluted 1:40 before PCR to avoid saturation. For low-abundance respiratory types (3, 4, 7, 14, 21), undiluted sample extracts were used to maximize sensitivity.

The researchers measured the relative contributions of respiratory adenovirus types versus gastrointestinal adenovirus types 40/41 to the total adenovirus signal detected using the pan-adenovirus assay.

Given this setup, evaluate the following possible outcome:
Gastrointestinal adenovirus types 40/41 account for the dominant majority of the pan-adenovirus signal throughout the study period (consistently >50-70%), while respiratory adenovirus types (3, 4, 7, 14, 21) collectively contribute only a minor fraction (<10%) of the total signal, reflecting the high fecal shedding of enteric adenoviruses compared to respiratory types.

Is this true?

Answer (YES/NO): YES